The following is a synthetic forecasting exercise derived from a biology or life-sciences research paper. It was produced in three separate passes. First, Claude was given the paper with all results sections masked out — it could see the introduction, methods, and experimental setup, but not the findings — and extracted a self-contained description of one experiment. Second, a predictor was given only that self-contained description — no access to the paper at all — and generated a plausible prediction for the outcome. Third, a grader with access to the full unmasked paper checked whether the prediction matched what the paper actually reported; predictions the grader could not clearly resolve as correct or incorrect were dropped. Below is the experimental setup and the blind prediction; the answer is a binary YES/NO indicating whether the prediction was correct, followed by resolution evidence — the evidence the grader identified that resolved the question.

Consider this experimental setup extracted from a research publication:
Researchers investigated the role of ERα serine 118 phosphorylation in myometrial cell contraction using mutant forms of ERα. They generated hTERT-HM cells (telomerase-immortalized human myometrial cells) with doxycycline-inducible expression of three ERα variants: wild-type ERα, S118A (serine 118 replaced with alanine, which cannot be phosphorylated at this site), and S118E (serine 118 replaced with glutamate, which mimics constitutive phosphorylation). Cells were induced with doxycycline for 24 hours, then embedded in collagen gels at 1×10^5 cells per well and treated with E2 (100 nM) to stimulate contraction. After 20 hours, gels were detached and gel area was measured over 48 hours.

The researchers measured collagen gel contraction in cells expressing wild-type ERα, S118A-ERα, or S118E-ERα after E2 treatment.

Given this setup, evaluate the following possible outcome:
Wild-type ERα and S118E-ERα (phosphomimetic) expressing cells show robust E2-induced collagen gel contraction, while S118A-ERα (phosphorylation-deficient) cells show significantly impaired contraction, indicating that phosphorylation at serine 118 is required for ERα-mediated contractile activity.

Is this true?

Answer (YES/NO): YES